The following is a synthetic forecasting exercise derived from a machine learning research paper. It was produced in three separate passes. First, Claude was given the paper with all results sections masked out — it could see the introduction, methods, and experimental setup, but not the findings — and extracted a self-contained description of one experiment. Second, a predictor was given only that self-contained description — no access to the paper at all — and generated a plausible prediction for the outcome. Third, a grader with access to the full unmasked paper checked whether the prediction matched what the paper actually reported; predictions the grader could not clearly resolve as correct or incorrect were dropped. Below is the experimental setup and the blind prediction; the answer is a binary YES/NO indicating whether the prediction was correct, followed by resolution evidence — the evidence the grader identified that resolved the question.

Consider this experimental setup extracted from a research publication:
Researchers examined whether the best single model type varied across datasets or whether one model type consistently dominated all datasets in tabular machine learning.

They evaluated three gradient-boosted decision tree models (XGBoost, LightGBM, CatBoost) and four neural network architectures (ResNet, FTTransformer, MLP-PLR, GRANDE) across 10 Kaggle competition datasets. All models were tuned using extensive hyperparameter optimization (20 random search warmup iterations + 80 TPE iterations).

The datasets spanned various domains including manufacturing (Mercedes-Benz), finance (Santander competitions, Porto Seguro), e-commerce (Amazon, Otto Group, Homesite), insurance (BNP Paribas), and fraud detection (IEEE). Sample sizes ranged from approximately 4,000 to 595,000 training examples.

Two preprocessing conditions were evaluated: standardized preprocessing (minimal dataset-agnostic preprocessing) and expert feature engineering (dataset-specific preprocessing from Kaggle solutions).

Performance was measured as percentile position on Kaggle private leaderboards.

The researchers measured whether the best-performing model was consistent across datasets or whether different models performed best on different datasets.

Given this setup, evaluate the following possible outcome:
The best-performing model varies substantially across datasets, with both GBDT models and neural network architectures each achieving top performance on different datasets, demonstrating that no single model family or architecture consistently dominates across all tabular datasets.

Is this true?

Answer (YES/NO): YES